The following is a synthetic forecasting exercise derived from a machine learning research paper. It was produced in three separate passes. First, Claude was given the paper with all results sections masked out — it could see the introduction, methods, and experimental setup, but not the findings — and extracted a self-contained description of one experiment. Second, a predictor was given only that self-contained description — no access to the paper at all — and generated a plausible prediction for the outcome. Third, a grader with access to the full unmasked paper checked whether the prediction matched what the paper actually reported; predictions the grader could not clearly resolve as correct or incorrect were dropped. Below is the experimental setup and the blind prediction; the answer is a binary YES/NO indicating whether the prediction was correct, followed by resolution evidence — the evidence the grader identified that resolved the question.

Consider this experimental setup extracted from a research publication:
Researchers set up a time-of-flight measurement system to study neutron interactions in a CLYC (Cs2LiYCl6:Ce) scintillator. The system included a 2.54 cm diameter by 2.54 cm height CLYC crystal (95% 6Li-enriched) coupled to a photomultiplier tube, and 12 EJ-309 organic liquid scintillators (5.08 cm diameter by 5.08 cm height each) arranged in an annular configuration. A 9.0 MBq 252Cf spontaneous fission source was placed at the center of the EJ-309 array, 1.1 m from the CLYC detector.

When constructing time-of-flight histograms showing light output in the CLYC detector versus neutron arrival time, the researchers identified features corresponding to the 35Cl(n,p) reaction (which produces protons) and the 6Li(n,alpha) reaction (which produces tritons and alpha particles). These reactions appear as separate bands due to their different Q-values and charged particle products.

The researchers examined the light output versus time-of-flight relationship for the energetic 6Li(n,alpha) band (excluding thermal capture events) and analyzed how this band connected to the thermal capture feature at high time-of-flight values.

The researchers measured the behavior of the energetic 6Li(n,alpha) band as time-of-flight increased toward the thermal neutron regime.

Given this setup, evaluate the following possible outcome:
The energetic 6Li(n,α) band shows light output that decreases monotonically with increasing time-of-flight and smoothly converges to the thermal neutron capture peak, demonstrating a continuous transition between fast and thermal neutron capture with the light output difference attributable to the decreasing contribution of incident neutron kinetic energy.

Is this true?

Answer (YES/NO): YES